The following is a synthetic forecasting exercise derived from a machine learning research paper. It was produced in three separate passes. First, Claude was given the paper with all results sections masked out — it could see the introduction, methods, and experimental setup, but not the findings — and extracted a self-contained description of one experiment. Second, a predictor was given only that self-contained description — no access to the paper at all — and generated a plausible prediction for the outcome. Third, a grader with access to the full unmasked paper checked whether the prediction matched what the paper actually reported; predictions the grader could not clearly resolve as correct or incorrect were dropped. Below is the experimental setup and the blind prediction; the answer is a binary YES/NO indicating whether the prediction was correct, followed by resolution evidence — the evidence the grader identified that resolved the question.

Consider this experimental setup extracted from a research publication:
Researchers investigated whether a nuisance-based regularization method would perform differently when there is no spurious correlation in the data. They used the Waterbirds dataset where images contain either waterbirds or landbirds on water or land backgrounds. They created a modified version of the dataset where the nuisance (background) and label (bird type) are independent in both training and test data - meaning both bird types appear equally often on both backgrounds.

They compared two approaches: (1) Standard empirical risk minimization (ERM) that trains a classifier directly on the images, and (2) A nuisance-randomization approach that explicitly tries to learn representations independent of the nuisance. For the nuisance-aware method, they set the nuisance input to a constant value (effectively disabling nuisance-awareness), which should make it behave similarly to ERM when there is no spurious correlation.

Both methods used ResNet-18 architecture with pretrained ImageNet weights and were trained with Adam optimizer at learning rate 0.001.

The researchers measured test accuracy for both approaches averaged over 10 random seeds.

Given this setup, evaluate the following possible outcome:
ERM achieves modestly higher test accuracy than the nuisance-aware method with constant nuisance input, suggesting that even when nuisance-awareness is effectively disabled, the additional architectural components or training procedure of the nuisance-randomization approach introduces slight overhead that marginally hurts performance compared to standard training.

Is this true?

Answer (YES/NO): NO